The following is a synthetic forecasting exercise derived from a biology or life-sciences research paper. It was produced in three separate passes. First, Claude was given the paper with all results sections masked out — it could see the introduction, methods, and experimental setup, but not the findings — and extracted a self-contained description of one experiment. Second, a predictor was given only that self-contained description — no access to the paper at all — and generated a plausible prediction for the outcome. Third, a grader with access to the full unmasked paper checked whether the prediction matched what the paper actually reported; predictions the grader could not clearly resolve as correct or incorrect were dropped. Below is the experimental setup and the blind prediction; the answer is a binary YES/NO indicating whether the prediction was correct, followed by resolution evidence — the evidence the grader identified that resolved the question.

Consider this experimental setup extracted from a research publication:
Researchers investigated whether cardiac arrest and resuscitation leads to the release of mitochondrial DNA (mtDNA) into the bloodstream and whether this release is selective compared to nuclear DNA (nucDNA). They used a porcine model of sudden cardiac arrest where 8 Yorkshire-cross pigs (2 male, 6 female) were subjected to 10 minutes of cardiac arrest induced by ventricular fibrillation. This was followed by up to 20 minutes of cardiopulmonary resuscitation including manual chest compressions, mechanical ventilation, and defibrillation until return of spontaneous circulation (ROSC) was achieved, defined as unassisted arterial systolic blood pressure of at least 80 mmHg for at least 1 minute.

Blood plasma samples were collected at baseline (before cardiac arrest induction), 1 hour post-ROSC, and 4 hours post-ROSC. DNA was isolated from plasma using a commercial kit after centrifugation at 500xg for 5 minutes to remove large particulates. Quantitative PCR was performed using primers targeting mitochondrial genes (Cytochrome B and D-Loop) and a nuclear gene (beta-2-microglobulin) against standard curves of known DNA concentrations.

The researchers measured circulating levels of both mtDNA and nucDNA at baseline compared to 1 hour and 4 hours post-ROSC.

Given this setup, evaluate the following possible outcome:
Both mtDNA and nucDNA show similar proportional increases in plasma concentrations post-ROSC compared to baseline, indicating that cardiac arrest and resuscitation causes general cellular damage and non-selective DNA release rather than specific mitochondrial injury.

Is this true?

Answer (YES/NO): NO